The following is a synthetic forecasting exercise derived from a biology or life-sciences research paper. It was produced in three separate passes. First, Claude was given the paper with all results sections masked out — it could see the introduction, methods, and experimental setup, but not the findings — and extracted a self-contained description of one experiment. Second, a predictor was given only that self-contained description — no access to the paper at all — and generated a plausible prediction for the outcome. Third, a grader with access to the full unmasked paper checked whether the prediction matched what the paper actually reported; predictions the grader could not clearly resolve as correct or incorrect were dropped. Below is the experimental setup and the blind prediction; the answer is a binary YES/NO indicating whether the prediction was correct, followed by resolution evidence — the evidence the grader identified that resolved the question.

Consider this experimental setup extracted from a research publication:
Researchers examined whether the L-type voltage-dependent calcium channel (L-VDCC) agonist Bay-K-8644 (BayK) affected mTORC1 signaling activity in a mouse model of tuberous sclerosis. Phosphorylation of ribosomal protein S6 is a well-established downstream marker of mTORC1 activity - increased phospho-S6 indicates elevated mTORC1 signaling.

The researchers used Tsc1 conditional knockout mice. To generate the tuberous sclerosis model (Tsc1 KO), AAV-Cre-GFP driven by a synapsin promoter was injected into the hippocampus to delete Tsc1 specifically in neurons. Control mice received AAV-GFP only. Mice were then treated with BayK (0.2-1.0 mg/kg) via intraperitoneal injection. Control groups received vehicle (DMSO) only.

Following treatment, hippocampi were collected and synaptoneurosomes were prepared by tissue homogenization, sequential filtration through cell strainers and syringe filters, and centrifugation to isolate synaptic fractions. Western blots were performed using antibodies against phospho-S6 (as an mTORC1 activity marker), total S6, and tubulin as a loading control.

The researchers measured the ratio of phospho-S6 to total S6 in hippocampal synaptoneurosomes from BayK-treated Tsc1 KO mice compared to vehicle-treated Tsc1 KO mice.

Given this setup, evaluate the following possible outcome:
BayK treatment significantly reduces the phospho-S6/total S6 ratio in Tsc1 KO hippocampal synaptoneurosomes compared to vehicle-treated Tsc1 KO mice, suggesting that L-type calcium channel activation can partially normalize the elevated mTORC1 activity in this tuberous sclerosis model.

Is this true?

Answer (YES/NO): NO